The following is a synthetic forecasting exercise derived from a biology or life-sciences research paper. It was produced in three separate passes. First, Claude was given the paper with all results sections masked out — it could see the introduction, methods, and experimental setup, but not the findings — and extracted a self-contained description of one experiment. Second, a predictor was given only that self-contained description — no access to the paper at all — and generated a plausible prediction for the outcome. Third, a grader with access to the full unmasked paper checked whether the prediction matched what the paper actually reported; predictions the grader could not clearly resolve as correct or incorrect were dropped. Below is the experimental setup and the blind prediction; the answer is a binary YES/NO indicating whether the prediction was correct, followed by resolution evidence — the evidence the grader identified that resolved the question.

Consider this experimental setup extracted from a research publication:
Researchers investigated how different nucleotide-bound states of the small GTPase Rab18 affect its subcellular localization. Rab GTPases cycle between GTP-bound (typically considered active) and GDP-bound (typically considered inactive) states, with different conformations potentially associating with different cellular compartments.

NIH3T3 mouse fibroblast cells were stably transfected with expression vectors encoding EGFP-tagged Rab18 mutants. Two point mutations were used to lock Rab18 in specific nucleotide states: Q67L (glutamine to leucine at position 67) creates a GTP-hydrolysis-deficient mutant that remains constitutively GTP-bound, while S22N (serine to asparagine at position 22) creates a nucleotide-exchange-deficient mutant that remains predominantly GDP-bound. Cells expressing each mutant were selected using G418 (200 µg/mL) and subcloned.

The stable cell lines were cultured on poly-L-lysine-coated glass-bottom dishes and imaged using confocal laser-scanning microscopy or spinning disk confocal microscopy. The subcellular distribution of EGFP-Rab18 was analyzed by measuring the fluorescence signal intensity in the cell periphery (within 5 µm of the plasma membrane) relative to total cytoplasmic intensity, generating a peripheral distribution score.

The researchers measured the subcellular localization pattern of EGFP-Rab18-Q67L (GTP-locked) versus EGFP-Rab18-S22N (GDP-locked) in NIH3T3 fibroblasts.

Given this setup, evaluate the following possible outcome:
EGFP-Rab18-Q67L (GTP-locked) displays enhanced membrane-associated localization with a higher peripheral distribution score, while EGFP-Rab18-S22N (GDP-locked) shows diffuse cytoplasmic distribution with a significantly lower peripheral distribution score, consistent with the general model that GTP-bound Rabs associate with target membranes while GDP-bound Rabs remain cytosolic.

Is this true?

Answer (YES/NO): NO